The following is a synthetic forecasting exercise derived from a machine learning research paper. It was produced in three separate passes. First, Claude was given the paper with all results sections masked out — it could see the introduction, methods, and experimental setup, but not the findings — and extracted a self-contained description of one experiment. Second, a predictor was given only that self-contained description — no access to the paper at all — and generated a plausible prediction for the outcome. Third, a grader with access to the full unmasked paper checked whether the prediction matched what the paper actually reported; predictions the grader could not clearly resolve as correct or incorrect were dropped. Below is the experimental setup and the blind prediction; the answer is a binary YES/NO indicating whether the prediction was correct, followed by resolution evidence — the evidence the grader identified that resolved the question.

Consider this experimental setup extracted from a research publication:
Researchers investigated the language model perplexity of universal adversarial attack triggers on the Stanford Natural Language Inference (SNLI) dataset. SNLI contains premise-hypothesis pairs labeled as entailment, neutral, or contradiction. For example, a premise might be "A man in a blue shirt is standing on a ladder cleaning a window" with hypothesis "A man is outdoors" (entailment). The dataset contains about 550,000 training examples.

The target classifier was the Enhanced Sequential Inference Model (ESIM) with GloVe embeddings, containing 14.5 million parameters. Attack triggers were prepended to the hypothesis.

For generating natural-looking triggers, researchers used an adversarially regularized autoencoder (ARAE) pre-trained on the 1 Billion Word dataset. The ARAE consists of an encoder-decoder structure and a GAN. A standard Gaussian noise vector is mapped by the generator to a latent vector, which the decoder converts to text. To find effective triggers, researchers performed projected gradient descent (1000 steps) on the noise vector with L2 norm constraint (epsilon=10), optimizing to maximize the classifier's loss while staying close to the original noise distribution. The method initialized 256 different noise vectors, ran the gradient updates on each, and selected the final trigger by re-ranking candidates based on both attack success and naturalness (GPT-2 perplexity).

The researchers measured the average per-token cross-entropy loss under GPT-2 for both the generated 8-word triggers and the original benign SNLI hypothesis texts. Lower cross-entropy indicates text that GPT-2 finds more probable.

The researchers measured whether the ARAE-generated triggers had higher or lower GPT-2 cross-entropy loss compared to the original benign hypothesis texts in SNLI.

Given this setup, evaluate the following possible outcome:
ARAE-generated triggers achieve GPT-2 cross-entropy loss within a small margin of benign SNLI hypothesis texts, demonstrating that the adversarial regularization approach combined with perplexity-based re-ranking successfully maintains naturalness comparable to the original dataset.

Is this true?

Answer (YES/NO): NO